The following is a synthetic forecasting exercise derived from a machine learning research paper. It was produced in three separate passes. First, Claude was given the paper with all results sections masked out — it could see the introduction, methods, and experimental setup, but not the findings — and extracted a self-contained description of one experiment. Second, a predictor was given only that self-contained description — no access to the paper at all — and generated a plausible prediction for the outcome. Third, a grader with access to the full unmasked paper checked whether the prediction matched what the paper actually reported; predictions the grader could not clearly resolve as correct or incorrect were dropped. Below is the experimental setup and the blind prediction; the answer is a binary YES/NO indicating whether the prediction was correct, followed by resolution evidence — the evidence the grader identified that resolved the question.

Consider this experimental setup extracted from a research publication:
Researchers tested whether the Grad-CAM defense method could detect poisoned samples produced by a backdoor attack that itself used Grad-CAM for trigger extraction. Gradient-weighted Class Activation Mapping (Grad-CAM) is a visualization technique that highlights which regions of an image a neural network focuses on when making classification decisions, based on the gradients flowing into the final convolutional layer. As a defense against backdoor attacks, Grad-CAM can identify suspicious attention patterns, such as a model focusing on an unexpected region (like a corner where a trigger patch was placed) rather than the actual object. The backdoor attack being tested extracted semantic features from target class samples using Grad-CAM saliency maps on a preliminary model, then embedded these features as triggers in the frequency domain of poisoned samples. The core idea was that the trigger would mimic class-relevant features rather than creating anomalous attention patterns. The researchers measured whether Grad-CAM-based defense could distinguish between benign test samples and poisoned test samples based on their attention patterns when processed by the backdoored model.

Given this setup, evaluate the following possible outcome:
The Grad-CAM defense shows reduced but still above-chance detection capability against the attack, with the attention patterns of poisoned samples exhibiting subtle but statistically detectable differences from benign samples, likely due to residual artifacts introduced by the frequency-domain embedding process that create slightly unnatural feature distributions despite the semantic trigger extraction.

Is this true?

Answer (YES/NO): NO